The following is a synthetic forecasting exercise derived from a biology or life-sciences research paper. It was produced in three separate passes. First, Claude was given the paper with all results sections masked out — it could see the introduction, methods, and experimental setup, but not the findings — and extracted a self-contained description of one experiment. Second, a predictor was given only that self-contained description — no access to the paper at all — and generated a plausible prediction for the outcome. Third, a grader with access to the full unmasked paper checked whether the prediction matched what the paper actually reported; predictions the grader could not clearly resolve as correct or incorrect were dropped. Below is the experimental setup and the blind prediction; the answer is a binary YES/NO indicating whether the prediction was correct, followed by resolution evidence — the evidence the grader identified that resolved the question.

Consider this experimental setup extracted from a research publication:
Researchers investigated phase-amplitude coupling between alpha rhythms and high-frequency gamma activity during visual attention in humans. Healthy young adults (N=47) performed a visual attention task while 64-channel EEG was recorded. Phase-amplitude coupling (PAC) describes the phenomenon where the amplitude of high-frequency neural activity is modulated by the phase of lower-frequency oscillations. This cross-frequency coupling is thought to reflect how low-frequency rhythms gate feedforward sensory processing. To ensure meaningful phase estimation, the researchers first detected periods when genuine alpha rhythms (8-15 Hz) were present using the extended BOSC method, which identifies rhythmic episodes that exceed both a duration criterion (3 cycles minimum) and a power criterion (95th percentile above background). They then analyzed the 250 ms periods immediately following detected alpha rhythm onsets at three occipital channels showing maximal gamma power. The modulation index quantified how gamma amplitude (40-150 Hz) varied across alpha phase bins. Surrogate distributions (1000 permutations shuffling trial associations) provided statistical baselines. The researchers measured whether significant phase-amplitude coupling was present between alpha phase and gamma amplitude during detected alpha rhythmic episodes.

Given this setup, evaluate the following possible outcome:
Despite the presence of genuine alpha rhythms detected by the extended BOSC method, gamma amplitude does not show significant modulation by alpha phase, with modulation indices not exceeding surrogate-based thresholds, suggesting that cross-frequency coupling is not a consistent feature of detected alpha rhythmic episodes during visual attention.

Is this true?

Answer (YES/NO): NO